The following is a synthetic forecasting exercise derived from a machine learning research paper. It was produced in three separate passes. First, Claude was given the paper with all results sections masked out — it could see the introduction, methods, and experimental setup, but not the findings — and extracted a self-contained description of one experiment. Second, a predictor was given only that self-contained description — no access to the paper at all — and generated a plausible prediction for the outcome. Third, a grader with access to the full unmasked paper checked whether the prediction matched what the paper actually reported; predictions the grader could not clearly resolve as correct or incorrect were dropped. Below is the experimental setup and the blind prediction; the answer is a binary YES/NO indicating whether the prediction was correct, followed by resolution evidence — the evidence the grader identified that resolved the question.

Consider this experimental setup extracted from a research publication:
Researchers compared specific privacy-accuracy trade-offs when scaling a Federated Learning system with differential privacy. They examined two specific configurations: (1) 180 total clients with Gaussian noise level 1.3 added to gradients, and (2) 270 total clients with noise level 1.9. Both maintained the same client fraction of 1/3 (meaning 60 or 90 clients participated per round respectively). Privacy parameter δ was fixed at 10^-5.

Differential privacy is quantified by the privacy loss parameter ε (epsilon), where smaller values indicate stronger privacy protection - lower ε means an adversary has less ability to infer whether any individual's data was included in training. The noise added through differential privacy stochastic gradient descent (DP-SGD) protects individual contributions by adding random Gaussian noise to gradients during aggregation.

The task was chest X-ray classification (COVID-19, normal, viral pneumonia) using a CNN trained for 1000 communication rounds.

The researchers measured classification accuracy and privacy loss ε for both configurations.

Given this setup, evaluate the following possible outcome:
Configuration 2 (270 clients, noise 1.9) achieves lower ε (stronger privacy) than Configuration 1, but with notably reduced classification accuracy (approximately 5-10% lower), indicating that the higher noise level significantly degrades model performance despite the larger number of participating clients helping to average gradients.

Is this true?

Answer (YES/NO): NO